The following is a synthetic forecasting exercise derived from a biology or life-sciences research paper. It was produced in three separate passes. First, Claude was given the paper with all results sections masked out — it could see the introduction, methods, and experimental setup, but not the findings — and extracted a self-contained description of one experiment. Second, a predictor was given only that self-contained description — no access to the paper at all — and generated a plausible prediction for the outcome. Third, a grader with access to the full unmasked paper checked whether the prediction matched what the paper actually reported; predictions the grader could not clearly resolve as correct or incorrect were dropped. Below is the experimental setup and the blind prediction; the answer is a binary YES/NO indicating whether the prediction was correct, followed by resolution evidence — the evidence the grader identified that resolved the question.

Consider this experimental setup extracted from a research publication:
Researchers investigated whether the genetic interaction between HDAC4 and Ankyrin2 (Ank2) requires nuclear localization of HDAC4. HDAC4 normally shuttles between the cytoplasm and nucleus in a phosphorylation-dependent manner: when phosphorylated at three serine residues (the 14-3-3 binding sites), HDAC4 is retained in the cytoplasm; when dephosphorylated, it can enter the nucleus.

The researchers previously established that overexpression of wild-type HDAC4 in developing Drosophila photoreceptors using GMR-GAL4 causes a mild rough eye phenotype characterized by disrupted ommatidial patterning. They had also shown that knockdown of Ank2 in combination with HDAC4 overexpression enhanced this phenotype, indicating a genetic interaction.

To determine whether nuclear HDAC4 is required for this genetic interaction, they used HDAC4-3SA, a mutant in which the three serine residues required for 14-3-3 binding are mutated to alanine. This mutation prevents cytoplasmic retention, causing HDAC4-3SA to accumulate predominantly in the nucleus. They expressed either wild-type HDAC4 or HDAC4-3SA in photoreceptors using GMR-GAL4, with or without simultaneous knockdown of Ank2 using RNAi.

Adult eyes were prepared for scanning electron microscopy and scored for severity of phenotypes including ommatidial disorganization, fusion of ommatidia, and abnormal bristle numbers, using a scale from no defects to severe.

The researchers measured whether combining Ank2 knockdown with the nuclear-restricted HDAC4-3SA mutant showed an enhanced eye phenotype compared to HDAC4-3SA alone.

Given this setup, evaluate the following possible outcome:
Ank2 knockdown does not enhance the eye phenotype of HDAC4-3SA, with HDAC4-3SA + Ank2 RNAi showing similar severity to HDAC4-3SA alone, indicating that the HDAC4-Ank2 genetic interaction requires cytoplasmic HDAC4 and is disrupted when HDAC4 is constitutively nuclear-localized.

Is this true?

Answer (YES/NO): NO